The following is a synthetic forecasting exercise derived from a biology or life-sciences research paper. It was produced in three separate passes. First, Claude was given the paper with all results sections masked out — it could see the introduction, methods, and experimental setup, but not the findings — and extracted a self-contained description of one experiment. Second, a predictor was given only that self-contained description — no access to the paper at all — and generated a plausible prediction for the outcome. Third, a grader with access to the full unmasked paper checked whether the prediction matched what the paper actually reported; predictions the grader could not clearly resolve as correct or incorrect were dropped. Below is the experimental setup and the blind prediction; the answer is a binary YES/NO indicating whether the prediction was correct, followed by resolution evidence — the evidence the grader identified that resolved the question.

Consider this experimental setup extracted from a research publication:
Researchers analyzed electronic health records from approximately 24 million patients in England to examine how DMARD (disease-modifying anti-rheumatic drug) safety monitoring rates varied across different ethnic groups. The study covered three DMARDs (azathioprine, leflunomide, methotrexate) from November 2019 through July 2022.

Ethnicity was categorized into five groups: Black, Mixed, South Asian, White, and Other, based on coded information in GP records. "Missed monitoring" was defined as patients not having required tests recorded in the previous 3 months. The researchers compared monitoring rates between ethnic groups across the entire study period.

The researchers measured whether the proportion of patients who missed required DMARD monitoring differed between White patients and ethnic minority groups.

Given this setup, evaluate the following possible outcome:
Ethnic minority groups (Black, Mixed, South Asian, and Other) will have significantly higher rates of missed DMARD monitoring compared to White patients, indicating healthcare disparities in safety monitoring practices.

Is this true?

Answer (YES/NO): YES